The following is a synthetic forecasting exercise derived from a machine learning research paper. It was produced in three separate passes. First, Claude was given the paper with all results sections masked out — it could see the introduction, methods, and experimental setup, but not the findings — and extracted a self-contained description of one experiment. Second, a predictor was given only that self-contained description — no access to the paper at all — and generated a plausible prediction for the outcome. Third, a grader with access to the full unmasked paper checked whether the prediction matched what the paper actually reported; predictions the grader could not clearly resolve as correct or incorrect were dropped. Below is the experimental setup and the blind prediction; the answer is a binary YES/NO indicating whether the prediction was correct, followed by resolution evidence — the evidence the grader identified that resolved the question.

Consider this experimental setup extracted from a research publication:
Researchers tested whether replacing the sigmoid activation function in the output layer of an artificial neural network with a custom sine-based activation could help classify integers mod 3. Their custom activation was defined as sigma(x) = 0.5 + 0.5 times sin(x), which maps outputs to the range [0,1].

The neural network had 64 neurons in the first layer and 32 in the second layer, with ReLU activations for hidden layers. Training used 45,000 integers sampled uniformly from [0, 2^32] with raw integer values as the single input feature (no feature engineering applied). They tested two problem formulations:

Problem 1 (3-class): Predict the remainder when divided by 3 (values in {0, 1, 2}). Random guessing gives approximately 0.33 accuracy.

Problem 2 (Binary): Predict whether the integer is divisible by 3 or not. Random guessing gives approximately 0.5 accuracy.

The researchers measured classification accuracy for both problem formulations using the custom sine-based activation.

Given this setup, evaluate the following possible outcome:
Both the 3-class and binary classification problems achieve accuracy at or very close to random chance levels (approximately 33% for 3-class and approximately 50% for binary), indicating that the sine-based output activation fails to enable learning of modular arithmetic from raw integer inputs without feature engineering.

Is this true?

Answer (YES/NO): YES